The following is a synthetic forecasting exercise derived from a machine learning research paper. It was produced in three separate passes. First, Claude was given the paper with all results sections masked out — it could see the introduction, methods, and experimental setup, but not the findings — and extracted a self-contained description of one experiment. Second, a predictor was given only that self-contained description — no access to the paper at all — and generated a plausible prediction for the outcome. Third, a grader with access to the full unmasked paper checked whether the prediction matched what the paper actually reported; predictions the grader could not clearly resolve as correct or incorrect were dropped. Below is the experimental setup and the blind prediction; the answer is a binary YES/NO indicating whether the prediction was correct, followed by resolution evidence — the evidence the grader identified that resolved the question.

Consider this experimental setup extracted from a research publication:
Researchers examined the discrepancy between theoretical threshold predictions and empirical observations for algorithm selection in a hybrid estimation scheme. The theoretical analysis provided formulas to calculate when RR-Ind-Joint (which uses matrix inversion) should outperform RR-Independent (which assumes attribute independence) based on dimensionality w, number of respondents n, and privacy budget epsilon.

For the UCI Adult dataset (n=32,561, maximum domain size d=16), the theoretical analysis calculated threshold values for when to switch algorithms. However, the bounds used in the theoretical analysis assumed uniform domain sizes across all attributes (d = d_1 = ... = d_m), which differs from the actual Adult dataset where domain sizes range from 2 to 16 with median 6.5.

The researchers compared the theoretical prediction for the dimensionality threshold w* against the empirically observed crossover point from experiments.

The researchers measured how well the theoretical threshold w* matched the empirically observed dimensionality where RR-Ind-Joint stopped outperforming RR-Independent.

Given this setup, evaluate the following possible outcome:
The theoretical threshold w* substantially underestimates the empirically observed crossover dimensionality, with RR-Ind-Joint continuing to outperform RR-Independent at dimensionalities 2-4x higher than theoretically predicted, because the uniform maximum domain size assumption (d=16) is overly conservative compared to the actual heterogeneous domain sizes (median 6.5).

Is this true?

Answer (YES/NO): YES